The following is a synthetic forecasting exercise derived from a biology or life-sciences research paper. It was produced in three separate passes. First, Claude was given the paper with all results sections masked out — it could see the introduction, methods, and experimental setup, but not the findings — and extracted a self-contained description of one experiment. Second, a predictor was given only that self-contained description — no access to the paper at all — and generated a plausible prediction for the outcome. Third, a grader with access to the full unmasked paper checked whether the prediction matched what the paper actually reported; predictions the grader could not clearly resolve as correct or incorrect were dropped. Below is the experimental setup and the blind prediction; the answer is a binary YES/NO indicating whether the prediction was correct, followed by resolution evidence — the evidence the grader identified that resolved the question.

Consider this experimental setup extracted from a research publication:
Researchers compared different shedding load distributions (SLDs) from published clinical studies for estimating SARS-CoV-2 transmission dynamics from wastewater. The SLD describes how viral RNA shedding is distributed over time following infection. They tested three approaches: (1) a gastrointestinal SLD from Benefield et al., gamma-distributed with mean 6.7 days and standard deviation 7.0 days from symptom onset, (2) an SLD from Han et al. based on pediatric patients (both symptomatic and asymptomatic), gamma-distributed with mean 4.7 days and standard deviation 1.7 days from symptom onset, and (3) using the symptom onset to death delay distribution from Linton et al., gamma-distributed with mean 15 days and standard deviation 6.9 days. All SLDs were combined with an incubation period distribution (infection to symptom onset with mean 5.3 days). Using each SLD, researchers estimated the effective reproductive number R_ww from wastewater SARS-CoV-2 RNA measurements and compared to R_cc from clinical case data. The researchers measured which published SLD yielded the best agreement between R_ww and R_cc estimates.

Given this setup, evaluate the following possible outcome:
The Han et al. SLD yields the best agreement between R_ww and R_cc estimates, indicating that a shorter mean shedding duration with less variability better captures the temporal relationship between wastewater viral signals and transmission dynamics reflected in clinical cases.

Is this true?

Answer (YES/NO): NO